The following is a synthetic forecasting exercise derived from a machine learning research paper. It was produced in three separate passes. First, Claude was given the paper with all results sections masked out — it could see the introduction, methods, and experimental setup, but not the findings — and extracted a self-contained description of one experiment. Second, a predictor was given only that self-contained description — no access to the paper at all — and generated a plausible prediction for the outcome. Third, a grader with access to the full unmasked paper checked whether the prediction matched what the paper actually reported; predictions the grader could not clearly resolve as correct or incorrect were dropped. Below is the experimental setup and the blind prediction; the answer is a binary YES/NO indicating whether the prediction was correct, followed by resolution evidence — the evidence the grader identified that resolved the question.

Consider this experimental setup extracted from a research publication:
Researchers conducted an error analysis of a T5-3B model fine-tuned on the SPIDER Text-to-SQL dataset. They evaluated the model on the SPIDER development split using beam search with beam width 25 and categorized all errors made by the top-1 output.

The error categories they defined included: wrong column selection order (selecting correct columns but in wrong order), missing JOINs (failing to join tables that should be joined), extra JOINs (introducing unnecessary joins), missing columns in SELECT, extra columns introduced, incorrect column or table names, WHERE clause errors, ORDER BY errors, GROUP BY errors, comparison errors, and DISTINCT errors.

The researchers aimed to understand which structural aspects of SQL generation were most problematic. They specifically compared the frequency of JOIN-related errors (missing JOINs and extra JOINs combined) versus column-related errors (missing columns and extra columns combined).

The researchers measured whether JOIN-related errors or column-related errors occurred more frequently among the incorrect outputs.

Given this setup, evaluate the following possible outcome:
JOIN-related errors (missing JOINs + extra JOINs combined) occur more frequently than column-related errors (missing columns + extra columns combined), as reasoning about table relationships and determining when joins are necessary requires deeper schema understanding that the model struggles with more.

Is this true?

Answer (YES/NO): YES